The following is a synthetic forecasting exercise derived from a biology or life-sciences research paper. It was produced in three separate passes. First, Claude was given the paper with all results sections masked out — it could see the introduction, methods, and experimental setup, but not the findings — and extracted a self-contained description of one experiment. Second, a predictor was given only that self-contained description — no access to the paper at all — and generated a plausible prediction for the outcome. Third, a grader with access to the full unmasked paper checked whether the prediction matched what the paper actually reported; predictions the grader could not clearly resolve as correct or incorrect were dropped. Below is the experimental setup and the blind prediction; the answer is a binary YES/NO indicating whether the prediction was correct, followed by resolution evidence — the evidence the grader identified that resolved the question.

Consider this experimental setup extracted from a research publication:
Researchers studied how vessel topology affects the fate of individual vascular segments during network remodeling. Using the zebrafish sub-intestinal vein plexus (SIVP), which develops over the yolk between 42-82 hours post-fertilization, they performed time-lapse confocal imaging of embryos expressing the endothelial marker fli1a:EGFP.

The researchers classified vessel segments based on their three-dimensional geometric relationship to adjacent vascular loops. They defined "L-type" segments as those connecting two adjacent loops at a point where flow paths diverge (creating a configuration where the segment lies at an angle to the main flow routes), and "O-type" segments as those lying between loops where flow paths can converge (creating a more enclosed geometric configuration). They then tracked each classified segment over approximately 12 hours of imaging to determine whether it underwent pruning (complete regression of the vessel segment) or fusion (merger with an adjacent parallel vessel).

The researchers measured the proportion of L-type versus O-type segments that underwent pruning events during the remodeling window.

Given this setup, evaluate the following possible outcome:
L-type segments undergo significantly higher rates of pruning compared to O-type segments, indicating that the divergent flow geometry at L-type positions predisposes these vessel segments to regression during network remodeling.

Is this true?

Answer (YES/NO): YES